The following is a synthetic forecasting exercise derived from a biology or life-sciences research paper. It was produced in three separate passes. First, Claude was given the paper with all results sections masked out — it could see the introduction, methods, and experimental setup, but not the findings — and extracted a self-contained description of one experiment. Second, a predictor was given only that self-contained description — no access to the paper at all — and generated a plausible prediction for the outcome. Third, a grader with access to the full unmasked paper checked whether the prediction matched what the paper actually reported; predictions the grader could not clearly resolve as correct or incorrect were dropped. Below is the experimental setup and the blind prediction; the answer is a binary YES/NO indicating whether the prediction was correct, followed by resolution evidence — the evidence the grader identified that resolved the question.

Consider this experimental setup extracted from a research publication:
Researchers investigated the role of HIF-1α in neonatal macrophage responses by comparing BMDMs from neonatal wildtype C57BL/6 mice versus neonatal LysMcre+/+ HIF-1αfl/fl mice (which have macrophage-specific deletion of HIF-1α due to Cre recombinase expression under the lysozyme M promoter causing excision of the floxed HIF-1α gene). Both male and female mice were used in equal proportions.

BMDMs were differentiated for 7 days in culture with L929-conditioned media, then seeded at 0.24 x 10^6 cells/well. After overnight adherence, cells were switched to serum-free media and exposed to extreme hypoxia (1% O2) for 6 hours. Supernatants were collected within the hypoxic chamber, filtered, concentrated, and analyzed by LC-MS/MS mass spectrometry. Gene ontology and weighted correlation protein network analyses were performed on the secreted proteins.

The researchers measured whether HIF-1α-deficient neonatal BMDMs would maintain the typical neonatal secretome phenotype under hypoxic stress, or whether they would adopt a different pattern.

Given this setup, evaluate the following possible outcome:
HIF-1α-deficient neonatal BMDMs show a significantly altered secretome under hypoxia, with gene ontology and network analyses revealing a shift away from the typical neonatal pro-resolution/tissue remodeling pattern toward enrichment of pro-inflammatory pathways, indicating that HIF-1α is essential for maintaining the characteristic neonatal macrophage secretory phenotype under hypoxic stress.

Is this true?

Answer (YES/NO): NO